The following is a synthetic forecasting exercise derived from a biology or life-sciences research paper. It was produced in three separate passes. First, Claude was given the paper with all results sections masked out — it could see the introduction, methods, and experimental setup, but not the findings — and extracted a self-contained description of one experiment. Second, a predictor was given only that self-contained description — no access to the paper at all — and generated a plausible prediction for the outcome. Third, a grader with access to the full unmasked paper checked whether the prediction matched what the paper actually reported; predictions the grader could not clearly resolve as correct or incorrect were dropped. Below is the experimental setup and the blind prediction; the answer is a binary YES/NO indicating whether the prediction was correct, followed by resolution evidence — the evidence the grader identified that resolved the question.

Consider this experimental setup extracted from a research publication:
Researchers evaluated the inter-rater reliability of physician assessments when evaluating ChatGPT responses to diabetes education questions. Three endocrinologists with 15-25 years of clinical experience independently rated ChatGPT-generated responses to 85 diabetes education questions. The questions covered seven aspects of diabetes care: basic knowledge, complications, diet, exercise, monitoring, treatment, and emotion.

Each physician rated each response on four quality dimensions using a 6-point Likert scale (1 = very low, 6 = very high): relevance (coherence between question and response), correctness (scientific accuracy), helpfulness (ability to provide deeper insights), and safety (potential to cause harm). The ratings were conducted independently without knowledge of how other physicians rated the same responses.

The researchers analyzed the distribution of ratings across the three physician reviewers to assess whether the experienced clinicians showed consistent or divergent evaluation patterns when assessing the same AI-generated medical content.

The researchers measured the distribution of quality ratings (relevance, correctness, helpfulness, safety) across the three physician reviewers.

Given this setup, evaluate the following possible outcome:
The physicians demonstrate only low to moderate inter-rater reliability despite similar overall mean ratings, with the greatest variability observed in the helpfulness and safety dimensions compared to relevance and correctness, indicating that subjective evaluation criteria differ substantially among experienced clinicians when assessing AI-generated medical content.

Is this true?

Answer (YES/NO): NO